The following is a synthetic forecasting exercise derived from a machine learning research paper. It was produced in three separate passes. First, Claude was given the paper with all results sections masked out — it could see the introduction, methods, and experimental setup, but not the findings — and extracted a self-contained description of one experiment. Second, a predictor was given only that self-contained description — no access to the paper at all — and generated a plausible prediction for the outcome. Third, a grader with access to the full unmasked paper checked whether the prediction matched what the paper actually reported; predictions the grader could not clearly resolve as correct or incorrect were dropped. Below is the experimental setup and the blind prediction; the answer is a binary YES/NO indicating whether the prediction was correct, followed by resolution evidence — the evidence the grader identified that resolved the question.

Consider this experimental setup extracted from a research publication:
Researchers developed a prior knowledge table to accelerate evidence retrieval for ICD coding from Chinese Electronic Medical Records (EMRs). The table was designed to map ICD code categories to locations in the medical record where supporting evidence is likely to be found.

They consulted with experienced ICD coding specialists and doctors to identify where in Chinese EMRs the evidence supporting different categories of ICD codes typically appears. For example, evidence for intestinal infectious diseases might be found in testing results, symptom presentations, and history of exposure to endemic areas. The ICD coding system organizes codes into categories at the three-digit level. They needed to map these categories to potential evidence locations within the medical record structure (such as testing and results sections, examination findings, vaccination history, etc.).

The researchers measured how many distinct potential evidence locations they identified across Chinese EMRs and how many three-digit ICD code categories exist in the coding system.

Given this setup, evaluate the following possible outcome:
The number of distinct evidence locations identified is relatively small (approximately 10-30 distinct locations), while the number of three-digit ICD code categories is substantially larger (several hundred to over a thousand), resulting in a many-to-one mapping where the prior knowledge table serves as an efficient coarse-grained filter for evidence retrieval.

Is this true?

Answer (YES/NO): NO